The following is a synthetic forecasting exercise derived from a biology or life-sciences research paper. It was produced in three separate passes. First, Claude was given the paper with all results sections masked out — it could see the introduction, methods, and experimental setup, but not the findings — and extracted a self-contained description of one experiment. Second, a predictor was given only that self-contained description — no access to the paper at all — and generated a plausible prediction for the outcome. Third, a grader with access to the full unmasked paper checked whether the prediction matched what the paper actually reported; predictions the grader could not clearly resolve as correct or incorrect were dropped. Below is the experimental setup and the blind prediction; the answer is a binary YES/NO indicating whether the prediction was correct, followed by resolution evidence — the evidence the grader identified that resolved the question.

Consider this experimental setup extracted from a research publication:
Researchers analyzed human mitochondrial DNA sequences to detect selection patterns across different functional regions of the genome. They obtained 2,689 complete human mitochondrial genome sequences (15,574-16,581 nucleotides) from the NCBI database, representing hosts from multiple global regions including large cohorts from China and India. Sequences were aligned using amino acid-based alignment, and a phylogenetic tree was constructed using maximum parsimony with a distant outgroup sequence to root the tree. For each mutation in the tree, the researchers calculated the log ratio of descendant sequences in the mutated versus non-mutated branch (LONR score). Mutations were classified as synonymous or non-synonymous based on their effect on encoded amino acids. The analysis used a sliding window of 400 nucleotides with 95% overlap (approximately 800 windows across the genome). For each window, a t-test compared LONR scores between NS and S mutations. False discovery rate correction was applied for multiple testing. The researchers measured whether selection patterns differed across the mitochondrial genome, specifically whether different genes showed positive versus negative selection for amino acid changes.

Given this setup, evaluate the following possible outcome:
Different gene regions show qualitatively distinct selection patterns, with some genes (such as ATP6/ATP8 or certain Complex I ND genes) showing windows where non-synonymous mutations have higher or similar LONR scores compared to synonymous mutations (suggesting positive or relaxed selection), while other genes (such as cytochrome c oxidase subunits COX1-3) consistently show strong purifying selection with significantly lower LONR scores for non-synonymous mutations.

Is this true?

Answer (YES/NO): NO